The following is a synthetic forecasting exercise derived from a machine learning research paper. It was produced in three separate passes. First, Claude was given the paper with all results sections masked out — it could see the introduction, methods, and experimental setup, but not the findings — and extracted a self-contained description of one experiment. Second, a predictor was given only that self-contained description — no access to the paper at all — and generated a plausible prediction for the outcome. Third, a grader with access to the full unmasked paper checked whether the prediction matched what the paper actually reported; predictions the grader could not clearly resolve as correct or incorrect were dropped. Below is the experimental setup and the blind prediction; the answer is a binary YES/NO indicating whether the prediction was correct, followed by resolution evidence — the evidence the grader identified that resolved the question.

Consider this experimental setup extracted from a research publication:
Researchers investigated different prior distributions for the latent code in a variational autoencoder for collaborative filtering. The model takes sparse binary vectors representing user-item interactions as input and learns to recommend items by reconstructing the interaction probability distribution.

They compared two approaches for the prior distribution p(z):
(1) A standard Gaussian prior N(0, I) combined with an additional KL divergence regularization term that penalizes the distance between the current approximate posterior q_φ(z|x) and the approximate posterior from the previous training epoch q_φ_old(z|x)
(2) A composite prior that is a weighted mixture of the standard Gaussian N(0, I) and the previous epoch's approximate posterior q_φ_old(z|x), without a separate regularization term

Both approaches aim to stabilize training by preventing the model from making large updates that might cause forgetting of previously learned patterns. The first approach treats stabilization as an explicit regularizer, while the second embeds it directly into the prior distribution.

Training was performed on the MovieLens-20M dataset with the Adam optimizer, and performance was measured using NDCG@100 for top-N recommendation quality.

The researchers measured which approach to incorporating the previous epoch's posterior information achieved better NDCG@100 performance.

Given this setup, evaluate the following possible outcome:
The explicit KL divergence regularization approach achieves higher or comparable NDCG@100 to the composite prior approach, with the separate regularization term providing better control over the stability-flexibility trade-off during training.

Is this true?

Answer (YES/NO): NO